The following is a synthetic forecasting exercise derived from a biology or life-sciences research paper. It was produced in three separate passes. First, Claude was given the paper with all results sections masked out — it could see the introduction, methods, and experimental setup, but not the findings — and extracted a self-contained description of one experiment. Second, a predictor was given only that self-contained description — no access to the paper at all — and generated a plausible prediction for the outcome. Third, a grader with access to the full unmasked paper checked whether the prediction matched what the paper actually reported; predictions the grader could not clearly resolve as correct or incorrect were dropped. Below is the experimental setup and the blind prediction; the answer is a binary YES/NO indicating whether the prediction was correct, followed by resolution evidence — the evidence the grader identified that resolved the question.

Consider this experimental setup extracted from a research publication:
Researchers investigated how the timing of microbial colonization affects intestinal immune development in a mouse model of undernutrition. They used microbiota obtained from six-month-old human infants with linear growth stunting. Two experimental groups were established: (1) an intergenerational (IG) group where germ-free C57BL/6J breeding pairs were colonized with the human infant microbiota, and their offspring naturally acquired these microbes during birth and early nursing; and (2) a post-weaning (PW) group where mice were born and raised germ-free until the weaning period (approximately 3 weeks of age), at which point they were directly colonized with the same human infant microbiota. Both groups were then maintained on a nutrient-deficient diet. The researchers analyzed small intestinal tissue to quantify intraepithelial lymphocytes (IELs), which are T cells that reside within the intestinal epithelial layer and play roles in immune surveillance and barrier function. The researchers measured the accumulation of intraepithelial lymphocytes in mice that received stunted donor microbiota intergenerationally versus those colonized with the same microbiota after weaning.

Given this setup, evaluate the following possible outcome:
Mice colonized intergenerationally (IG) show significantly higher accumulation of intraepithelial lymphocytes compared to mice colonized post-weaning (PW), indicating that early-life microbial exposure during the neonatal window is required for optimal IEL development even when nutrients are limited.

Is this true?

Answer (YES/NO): YES